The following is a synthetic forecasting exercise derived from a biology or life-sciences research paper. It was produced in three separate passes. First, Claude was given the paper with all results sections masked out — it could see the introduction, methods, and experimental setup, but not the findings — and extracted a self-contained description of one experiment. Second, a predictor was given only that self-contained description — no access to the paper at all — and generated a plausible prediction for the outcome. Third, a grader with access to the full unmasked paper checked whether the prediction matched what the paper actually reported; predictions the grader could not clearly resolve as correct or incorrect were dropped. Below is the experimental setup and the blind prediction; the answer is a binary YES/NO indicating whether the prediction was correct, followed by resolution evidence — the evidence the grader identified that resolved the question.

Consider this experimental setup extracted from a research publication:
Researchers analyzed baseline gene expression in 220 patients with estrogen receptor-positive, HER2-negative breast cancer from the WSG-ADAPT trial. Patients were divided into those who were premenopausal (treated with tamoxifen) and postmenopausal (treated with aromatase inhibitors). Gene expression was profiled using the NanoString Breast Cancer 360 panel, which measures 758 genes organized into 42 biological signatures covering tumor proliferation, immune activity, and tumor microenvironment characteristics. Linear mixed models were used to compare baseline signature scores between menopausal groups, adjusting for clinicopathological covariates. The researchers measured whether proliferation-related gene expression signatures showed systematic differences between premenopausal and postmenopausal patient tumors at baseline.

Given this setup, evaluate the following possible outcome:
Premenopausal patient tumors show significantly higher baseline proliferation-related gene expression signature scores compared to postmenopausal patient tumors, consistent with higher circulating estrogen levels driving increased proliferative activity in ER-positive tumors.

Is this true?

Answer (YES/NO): NO